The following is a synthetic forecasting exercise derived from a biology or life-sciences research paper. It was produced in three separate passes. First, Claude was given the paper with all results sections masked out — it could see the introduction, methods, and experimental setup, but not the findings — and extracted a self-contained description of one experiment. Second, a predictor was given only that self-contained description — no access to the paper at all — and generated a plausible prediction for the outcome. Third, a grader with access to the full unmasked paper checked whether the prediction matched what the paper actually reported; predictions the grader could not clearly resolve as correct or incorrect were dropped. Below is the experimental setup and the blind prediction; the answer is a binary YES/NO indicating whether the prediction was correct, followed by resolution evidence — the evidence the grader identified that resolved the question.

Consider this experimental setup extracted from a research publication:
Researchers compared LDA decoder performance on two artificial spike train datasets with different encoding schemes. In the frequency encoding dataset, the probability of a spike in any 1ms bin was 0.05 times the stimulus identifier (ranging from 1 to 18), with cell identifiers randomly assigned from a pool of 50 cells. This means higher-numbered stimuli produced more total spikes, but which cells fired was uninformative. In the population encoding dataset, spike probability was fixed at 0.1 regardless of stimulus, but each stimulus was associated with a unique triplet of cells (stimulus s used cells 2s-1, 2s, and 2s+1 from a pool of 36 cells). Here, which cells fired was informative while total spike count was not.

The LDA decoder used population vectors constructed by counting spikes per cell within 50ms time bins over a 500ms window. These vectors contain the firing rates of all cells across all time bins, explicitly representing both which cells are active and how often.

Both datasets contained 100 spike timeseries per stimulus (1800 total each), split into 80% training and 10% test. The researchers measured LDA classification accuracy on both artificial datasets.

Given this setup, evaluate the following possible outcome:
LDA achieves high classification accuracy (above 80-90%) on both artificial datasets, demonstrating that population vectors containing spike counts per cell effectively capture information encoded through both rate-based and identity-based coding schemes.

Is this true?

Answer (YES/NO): NO